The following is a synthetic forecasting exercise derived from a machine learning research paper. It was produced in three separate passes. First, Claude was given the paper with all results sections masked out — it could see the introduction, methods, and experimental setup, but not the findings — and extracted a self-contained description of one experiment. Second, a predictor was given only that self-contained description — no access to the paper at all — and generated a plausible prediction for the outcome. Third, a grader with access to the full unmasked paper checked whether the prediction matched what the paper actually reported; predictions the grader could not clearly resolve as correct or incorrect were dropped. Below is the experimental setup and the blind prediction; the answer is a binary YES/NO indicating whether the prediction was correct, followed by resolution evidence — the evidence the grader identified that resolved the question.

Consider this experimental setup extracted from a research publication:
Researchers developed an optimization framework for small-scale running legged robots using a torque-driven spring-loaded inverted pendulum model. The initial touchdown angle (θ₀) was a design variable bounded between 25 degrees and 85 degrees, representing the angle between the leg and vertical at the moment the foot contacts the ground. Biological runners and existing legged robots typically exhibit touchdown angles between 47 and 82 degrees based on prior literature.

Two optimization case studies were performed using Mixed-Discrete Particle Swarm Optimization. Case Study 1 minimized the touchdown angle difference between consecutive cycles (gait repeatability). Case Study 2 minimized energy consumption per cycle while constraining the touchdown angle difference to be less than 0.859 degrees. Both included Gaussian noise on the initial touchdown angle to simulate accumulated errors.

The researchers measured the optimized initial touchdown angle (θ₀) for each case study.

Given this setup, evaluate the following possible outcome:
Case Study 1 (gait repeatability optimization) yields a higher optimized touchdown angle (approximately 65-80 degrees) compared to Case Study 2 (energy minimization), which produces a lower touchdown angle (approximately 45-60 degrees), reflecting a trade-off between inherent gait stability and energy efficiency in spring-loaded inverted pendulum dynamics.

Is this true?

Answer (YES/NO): NO